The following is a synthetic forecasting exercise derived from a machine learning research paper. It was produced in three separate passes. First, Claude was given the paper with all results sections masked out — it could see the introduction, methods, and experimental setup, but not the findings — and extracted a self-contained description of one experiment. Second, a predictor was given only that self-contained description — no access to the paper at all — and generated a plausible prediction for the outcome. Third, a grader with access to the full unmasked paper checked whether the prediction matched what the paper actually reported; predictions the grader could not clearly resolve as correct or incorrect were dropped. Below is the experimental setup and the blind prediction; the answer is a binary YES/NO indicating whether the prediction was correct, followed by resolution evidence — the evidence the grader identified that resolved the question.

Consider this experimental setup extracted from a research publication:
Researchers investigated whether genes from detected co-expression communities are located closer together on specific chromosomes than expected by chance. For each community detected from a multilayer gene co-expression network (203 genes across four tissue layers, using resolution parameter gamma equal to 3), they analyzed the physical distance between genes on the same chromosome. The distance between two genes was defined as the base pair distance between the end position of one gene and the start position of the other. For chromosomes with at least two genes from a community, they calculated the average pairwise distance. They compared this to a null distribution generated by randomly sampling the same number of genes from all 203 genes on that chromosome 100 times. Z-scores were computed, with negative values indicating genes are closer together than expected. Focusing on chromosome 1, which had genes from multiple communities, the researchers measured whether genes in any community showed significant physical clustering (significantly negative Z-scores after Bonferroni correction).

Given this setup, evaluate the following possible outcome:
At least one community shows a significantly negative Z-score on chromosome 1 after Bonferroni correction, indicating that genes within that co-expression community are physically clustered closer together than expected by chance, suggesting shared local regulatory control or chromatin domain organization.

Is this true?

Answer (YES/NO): YES